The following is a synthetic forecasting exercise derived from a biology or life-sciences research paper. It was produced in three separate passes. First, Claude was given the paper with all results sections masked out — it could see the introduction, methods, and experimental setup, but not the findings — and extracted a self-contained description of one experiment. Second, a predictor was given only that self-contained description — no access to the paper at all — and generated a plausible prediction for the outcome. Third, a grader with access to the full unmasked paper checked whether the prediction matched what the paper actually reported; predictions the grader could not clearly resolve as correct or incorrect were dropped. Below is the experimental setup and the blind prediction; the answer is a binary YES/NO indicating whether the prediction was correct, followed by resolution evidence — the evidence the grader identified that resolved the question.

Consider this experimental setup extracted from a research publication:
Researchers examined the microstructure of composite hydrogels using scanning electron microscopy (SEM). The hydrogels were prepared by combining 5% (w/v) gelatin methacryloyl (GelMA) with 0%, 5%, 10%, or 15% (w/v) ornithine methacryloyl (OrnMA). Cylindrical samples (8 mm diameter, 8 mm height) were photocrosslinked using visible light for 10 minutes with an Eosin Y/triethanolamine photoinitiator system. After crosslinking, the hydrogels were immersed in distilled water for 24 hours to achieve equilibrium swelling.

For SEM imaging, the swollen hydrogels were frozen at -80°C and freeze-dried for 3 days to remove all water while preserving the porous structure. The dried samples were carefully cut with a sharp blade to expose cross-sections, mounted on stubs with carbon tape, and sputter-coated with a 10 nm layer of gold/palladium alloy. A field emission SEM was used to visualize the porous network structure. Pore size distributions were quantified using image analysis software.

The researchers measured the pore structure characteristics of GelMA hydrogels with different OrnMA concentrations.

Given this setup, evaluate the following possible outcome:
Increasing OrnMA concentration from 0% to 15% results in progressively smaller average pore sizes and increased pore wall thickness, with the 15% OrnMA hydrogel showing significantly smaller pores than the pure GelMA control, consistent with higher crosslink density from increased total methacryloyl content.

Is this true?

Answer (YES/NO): NO